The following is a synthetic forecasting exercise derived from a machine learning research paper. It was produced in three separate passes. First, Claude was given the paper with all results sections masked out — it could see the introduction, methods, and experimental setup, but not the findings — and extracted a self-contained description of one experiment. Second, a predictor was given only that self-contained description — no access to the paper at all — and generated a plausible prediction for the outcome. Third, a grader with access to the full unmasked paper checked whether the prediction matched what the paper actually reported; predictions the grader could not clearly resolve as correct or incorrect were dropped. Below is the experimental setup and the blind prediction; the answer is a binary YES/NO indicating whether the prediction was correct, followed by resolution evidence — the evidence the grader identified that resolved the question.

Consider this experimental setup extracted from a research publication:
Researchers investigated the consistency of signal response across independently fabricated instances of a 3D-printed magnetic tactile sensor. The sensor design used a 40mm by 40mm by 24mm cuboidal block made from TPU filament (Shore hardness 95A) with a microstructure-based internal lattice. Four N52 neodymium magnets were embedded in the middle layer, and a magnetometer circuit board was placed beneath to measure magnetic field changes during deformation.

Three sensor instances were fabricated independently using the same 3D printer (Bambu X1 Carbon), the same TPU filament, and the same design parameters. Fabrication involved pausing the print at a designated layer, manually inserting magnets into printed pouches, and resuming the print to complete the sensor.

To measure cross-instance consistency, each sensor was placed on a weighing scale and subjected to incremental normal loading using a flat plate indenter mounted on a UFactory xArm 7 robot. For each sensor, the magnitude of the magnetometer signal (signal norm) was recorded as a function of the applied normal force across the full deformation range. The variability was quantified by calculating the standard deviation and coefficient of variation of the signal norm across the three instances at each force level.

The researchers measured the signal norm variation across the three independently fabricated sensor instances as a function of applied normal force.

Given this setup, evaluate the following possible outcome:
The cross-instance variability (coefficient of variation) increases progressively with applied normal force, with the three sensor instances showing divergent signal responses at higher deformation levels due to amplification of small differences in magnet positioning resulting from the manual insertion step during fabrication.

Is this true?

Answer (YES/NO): NO